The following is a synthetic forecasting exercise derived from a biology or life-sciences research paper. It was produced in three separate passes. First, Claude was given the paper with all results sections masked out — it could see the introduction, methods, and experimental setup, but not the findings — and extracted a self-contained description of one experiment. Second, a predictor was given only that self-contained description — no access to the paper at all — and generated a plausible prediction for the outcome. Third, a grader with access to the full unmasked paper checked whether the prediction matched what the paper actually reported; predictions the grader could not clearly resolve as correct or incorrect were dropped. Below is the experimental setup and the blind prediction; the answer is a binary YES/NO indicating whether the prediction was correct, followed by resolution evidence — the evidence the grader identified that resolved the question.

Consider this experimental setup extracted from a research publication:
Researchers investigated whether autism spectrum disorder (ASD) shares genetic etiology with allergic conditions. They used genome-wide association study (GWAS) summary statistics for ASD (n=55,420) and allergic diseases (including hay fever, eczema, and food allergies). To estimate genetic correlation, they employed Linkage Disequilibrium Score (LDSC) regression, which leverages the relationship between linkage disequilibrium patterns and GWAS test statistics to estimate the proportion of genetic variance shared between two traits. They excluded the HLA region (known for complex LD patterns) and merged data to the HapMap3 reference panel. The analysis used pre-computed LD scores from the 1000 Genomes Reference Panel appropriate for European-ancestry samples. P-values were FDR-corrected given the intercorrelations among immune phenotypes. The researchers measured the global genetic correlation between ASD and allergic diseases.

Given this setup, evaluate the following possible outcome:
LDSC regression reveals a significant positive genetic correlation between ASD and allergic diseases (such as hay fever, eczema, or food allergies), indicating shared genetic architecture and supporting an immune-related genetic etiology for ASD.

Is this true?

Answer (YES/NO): YES